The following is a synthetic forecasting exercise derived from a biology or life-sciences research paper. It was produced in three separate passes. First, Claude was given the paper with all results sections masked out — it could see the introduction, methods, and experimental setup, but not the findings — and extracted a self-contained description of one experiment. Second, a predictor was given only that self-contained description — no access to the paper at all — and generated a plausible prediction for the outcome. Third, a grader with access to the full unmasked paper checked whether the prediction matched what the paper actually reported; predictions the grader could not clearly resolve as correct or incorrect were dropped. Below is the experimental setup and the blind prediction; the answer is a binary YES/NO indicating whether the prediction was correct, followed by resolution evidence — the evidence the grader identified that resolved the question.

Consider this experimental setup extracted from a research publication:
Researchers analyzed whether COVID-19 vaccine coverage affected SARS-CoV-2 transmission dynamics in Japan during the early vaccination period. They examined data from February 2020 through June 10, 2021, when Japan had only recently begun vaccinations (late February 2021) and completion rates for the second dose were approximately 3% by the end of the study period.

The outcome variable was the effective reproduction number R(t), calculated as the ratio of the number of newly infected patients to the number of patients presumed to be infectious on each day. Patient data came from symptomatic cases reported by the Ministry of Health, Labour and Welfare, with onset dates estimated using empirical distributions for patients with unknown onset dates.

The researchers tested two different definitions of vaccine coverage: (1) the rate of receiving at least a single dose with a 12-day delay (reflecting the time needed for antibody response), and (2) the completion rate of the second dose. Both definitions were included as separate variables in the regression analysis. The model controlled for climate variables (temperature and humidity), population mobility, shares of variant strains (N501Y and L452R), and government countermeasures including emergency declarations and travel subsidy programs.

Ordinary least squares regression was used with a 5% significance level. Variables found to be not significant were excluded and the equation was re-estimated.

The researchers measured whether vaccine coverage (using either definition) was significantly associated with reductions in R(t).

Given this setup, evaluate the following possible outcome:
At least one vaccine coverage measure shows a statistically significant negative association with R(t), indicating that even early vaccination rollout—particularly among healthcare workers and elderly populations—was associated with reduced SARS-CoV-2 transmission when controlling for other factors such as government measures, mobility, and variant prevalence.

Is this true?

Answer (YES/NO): NO